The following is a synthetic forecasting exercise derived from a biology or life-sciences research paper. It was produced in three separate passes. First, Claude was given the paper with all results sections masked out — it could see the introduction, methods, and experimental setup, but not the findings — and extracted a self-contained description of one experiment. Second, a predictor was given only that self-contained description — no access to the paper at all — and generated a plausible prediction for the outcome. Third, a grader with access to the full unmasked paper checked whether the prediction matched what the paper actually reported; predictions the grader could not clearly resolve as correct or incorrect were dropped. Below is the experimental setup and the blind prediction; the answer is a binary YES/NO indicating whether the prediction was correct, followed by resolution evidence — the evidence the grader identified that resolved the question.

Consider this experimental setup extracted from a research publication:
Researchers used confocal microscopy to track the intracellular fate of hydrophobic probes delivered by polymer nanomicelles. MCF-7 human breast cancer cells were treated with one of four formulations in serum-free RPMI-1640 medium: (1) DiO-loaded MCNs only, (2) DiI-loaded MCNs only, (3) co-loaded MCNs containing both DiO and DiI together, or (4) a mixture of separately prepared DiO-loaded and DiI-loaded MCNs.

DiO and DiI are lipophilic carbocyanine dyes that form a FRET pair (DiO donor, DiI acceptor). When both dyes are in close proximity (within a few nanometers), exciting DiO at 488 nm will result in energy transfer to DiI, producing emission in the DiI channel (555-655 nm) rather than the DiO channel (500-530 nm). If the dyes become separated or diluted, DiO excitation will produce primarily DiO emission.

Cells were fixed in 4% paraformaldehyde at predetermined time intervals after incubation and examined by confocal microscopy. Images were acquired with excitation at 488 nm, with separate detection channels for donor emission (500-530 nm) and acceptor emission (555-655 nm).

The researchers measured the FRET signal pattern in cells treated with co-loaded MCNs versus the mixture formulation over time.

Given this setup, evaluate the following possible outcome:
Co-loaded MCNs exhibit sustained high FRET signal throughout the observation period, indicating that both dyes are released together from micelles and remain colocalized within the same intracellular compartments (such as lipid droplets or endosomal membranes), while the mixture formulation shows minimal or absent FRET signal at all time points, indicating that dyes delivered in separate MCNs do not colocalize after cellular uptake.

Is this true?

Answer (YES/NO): NO